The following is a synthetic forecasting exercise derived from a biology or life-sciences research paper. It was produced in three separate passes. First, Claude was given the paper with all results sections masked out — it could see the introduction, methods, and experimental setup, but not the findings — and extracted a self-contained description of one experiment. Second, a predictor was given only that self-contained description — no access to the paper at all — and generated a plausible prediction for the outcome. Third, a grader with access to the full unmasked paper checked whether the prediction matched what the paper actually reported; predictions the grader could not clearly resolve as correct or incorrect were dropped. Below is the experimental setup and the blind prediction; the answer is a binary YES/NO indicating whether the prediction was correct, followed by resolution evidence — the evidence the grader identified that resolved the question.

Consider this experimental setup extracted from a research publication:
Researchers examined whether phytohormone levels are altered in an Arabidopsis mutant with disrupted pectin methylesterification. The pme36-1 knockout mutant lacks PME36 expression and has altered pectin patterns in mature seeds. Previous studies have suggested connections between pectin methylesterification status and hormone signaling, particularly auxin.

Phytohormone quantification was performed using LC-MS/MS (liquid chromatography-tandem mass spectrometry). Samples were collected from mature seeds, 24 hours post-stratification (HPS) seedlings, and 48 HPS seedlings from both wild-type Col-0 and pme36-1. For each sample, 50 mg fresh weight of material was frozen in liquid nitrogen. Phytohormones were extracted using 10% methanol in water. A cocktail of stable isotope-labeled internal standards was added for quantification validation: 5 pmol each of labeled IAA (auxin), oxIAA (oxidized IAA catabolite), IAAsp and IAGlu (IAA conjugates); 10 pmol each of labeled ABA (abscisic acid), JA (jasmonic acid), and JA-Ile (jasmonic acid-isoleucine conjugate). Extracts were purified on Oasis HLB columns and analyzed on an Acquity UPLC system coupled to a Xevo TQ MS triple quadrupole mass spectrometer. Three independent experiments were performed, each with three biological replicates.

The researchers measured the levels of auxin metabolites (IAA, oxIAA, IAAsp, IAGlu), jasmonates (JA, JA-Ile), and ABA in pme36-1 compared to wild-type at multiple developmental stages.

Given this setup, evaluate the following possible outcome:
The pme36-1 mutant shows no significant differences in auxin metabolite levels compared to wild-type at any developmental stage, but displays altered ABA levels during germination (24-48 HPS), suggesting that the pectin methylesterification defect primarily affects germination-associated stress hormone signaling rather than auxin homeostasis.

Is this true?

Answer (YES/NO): NO